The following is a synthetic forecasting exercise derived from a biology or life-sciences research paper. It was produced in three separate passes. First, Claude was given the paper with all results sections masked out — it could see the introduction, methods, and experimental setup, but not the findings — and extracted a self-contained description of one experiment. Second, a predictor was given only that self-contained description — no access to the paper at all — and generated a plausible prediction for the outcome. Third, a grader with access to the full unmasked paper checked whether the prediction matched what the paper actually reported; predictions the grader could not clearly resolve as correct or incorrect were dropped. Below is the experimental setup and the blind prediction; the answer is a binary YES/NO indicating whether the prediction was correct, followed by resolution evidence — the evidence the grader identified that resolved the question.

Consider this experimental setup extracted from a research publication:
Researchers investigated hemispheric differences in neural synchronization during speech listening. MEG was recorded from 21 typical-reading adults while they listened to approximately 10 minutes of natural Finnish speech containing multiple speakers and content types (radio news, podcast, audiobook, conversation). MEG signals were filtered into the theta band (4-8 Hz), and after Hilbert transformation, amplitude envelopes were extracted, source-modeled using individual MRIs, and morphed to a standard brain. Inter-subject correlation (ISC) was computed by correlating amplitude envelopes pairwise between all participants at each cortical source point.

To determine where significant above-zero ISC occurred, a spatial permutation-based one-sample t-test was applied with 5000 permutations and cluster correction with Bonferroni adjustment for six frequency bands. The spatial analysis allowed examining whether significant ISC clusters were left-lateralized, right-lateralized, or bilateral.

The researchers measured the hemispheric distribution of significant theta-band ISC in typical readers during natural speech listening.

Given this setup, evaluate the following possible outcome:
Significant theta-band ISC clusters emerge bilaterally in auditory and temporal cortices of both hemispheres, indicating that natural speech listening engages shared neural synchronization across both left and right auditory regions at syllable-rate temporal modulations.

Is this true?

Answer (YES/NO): NO